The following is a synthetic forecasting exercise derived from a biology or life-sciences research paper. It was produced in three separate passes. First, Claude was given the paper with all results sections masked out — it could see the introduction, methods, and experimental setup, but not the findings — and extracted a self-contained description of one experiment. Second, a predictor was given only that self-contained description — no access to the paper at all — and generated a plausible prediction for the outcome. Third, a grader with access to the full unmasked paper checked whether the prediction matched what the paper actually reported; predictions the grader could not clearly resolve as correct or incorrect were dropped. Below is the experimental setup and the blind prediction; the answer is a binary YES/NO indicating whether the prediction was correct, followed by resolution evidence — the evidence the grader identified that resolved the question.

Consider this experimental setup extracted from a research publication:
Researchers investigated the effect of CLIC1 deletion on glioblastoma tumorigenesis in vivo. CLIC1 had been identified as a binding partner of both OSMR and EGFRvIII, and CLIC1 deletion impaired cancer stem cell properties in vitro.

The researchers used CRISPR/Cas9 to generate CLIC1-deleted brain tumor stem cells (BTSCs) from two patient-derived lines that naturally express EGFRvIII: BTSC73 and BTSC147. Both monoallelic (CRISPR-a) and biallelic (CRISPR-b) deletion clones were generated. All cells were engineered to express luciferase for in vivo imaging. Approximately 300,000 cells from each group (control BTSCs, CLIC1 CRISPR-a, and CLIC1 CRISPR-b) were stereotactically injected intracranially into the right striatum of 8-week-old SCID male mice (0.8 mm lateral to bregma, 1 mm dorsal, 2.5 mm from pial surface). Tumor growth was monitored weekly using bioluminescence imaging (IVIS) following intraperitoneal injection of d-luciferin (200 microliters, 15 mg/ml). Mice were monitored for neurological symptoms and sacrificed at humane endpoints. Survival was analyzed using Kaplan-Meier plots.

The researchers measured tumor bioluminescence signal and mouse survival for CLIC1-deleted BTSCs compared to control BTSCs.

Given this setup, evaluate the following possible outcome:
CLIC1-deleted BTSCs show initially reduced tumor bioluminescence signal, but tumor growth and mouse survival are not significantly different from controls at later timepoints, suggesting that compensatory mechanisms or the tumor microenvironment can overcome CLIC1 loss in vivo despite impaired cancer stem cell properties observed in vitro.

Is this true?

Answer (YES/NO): NO